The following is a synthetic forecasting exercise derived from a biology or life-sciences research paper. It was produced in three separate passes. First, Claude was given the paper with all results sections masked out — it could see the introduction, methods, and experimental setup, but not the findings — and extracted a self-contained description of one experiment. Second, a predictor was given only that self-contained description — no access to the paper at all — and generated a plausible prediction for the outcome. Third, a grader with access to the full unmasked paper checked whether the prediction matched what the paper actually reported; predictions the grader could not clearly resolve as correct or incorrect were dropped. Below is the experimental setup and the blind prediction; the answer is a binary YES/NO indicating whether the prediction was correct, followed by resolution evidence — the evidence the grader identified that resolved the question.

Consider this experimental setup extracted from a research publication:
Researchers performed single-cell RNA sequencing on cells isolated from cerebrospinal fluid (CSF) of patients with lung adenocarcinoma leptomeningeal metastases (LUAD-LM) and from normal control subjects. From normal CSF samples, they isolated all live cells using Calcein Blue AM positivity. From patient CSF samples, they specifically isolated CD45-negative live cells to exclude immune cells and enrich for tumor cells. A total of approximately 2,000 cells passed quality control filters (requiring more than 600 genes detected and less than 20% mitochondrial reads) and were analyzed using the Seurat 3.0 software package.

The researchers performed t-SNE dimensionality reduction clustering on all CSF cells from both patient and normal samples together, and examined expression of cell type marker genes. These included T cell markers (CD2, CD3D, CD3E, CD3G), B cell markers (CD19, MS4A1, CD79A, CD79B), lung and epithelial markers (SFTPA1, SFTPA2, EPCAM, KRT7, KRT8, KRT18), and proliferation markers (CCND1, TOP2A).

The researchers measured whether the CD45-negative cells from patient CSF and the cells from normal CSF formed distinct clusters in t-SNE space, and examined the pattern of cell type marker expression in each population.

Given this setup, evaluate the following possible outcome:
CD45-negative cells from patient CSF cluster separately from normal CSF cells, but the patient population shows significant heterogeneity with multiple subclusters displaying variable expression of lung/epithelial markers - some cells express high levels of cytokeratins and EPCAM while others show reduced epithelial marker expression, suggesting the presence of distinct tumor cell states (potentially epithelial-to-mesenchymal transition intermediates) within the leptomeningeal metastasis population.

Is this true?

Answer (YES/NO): NO